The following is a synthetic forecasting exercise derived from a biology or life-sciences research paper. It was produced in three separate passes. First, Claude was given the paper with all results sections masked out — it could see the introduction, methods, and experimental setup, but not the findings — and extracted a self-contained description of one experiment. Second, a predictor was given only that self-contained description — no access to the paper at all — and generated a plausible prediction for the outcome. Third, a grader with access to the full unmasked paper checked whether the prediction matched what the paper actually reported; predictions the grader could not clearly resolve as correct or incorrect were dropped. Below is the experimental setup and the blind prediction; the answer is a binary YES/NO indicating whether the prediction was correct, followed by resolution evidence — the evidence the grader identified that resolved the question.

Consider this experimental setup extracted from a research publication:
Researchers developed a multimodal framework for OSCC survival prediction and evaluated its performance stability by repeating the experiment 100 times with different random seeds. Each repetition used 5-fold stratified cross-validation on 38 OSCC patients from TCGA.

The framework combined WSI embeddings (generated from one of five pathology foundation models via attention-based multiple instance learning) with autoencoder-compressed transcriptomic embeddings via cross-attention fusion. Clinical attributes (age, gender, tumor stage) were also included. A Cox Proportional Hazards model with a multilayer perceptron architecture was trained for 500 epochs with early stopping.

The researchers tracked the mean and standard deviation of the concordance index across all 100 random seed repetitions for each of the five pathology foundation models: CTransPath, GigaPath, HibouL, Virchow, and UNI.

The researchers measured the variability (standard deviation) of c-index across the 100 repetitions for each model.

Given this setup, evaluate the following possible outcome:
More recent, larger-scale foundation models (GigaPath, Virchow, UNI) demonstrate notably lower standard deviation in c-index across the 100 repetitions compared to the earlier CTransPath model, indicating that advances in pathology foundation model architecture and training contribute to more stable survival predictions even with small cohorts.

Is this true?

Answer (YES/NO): NO